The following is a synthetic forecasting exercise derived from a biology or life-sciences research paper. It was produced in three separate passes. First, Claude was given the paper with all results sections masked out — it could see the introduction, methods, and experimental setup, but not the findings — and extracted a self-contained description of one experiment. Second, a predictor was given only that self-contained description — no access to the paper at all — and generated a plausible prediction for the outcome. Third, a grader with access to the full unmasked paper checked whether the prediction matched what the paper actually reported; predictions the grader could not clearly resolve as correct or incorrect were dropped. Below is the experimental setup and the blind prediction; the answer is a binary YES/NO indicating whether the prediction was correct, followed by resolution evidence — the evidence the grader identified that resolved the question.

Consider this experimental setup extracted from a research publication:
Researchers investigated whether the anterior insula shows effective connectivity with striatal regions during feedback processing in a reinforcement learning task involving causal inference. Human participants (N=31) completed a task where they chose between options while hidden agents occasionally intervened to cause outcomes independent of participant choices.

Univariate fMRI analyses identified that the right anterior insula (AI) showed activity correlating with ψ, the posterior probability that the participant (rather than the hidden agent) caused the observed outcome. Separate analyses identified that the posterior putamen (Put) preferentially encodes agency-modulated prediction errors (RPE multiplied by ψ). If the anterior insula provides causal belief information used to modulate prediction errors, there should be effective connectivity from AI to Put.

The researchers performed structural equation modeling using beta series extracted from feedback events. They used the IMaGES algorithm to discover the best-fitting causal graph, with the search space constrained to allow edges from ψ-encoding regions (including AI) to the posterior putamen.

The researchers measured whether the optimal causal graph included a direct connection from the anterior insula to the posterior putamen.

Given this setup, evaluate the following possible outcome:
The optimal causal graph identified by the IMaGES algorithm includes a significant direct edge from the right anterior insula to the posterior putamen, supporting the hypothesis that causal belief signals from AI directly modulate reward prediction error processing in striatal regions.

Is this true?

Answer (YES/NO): YES